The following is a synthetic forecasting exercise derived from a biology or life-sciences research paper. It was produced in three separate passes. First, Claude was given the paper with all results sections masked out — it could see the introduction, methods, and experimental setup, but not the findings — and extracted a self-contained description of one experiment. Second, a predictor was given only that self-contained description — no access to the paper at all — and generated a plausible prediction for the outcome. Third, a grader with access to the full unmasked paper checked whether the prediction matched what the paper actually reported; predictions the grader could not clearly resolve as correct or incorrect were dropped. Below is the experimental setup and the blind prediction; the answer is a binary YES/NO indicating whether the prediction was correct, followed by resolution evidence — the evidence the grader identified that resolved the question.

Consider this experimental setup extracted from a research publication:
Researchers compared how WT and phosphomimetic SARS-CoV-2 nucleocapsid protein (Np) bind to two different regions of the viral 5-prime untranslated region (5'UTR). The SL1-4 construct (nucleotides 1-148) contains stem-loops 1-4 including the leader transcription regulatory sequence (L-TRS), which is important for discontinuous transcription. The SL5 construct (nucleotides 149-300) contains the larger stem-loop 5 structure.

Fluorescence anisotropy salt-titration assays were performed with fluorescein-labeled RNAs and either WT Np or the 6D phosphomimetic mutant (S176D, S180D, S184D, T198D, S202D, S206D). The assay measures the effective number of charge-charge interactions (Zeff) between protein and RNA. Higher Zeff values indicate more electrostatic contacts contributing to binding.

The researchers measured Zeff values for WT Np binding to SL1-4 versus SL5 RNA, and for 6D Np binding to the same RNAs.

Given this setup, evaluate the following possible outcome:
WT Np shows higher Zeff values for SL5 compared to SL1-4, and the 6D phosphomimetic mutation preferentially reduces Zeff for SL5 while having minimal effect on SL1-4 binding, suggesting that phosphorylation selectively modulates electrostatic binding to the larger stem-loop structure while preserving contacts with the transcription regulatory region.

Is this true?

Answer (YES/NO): NO